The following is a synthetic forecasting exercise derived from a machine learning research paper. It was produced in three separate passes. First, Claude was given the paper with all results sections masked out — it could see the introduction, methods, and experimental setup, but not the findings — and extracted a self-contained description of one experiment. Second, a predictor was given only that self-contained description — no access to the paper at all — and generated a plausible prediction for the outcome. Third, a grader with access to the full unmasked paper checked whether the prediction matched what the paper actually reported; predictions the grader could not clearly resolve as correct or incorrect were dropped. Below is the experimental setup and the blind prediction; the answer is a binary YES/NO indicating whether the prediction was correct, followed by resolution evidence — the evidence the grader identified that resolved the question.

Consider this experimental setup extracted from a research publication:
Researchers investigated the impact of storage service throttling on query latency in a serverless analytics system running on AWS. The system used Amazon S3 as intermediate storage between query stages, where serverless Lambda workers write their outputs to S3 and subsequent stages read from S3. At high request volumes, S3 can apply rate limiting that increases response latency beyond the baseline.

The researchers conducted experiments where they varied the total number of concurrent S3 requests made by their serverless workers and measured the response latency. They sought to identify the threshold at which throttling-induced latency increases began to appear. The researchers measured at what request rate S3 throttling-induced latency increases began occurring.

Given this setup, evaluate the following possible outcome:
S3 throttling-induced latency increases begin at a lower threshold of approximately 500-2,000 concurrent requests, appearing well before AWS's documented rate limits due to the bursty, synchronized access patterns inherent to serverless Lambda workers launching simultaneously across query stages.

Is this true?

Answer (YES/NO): NO